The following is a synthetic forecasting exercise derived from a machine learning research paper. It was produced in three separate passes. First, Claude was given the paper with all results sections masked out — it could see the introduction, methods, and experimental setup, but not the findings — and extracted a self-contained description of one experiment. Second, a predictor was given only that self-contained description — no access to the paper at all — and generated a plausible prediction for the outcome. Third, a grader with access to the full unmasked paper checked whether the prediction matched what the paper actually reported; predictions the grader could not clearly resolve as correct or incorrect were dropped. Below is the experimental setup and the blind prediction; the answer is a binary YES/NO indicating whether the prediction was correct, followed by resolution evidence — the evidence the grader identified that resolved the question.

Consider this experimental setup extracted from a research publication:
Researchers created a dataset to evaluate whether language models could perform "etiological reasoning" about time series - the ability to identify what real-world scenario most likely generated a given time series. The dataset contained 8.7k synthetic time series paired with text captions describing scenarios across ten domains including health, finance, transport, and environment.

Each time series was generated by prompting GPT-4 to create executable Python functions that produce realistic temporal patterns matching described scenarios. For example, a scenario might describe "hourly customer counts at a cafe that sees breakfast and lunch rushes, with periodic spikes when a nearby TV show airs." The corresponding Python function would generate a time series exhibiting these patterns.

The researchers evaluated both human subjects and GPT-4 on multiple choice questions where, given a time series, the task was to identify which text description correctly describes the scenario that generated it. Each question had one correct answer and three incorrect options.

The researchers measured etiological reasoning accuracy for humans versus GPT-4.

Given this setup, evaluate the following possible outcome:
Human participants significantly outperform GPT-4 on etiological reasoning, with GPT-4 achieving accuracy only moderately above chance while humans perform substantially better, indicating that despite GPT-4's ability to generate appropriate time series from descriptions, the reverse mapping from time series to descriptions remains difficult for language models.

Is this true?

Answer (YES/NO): YES